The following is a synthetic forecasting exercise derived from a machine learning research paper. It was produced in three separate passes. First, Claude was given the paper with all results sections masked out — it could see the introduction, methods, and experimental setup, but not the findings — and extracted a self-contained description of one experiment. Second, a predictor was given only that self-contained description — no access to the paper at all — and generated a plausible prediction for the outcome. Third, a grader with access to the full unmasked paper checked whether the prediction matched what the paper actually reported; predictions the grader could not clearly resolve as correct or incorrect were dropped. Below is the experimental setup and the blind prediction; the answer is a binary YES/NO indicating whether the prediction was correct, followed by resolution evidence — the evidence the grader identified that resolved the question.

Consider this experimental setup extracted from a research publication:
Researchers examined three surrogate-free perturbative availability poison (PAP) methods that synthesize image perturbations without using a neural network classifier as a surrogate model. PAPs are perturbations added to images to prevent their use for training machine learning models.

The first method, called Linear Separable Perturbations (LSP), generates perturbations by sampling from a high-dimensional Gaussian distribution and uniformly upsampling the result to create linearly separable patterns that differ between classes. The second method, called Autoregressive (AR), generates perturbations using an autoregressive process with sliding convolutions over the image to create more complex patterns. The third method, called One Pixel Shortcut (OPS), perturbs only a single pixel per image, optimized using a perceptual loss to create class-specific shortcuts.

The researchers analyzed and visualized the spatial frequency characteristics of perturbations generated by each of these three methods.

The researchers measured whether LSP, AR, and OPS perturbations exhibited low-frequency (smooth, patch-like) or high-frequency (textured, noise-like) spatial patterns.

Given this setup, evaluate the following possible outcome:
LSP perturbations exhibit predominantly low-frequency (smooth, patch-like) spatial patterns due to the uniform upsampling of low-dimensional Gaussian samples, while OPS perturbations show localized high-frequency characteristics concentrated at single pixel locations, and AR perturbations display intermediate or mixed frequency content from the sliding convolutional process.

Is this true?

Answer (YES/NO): NO